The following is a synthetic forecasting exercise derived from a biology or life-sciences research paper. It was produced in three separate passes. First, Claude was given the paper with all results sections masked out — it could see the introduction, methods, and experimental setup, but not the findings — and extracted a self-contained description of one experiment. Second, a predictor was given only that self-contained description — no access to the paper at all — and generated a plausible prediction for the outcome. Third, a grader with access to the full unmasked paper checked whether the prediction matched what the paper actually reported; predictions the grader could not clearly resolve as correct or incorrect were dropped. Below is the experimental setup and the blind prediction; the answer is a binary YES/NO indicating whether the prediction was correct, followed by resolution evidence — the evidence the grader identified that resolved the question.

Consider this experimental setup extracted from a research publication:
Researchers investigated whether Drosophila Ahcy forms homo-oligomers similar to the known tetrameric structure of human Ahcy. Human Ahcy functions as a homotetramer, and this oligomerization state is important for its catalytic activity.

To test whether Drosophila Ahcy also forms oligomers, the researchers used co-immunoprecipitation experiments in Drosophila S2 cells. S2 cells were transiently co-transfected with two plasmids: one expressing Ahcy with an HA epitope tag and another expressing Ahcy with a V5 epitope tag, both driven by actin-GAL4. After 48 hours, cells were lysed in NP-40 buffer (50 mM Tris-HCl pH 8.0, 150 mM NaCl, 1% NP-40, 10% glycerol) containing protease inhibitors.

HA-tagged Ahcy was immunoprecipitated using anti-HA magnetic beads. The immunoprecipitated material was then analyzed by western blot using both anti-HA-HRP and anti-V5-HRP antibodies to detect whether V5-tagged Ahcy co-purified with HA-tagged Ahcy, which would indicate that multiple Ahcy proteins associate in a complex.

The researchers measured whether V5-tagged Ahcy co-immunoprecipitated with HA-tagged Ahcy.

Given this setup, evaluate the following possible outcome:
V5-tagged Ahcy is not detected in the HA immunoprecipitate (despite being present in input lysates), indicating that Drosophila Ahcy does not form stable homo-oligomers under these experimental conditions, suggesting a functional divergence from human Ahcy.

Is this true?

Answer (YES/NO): NO